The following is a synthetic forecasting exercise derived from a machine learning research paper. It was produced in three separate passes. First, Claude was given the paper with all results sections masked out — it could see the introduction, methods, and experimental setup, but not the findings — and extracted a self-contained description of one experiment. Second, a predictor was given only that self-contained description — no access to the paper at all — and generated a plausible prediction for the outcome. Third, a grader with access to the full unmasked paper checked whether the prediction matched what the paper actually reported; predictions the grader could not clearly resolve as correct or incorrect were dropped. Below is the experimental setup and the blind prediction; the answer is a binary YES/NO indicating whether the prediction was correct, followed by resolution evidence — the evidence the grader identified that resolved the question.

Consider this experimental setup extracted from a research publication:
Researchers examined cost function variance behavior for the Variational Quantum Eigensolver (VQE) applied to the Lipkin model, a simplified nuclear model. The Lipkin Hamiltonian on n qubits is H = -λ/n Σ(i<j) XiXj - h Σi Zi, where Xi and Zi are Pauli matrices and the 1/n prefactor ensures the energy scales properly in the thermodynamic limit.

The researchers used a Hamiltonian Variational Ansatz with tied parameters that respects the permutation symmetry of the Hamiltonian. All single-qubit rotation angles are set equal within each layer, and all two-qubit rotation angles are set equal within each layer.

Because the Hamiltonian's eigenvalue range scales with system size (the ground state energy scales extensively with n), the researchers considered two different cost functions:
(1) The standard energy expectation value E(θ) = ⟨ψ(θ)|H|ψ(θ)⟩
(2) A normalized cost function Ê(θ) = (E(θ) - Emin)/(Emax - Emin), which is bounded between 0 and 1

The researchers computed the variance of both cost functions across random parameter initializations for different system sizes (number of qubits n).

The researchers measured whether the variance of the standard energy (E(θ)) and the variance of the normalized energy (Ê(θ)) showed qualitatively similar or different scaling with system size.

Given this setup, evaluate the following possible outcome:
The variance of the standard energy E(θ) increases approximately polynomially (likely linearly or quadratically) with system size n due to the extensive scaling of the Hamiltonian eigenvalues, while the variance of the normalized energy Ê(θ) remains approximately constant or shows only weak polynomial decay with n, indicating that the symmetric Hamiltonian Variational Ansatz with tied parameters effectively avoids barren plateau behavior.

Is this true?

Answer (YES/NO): YES